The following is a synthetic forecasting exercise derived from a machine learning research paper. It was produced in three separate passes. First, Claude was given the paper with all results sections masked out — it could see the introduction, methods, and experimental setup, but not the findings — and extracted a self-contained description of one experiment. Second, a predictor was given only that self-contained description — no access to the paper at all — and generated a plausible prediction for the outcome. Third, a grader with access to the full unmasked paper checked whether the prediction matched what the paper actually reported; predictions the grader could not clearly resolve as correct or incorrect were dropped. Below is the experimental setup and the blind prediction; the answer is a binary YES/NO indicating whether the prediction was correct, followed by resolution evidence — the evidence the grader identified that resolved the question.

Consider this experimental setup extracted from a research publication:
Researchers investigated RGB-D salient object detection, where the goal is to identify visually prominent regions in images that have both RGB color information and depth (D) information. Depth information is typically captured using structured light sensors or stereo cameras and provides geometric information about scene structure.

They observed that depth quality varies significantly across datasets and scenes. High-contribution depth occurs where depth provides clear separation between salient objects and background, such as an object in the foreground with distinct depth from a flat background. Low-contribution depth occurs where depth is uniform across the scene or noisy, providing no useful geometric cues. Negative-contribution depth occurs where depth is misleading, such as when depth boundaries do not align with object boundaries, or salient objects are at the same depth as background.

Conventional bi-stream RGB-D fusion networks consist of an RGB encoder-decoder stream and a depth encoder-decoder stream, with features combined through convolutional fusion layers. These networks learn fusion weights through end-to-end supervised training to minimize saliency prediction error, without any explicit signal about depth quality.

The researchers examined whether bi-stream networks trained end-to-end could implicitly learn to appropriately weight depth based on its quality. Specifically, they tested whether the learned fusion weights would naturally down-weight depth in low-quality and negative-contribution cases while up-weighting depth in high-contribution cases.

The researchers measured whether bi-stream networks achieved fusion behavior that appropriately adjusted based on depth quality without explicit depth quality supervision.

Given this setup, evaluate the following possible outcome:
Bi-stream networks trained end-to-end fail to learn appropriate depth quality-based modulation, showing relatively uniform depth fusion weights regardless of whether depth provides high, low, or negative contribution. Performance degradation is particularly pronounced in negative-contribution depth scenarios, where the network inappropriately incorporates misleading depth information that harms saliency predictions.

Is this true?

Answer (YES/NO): NO